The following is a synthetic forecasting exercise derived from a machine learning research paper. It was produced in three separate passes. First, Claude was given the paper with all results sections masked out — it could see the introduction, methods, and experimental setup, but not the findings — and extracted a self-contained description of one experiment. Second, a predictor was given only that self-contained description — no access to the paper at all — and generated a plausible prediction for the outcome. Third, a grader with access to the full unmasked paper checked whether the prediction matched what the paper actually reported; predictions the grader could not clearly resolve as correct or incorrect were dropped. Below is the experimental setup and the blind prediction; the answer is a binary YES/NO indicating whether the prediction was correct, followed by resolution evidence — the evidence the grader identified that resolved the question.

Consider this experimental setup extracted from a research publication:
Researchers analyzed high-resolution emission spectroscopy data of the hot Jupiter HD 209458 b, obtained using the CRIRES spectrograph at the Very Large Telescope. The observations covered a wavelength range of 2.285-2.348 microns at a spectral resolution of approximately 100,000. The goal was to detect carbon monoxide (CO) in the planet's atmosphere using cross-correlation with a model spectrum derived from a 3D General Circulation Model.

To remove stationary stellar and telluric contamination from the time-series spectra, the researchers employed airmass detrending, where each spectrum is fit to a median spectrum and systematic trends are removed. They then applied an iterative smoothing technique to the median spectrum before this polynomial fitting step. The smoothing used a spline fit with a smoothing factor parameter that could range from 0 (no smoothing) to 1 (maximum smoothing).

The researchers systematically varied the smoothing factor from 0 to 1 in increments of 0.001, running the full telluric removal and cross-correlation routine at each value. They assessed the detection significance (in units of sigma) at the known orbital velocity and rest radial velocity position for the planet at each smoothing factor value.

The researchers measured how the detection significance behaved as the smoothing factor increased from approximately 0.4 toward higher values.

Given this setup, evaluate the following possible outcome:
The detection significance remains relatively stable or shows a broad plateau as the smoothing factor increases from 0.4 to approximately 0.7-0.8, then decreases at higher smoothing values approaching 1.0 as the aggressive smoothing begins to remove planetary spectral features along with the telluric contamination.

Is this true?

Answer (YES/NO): NO